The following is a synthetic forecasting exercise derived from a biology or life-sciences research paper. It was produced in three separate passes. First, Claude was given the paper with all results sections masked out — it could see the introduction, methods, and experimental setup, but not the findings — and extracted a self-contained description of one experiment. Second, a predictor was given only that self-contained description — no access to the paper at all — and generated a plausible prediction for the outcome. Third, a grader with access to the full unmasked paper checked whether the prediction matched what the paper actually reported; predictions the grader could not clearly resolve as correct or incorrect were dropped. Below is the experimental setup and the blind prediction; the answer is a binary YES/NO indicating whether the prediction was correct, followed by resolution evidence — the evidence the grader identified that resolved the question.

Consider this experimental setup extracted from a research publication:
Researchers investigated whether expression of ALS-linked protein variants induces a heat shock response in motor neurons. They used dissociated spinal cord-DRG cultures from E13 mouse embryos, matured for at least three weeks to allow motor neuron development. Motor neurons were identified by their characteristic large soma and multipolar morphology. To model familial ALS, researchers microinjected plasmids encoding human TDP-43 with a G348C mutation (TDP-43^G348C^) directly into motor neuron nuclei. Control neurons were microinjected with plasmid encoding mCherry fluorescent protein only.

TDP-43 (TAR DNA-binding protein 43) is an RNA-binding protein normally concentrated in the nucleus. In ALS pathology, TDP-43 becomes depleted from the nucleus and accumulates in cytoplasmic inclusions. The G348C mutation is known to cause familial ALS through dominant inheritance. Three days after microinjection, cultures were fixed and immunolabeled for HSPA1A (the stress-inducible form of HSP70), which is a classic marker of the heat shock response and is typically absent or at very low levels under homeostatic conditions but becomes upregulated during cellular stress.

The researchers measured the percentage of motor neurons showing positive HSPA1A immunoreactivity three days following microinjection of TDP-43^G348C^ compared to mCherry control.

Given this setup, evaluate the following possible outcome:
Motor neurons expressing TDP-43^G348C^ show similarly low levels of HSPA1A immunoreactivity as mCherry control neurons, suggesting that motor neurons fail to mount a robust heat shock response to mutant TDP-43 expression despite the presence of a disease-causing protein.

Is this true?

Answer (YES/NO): NO